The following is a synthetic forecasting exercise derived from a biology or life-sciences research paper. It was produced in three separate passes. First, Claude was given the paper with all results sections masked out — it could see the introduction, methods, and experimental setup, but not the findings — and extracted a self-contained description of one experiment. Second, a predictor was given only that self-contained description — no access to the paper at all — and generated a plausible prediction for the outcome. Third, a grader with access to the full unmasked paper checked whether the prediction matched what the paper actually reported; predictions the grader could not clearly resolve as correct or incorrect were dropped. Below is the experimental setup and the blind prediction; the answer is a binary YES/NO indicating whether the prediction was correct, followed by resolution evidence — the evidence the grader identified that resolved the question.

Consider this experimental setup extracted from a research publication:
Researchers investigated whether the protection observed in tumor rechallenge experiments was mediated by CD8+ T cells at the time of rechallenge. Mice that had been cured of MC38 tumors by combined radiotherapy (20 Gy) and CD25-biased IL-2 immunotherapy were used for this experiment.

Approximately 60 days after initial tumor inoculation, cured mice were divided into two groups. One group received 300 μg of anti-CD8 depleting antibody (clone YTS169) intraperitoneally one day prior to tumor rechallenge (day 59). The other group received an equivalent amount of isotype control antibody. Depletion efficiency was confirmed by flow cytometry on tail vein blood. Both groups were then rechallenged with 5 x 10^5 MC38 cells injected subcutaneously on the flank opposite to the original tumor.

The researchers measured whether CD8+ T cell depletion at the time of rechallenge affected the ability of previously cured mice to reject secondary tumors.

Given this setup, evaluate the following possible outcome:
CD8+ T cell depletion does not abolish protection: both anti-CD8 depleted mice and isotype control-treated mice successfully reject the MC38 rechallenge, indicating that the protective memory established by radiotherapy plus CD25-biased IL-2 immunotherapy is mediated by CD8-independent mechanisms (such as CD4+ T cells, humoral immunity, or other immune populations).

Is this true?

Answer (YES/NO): NO